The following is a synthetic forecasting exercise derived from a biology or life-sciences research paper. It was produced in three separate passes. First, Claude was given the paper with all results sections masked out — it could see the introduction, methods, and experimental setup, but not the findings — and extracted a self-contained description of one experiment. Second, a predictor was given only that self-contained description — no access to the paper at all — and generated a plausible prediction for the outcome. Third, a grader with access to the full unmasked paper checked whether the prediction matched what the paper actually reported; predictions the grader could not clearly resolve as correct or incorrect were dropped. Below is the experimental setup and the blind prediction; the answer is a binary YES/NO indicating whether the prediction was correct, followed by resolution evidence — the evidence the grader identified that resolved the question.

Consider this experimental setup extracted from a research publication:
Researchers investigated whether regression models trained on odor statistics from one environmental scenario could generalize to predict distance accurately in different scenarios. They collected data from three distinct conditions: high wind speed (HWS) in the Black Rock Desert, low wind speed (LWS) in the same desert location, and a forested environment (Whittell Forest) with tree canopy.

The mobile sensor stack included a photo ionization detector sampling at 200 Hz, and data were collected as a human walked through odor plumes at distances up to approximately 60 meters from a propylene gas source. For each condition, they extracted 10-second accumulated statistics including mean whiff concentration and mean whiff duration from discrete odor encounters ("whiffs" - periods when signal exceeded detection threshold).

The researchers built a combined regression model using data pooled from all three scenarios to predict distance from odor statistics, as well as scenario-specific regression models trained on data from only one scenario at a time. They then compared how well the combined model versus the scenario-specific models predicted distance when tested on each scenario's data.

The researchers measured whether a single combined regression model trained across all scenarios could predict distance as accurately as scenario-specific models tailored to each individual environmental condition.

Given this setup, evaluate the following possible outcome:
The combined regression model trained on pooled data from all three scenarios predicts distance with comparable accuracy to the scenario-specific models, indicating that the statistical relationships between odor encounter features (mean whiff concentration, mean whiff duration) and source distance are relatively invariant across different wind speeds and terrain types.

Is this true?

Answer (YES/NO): YES